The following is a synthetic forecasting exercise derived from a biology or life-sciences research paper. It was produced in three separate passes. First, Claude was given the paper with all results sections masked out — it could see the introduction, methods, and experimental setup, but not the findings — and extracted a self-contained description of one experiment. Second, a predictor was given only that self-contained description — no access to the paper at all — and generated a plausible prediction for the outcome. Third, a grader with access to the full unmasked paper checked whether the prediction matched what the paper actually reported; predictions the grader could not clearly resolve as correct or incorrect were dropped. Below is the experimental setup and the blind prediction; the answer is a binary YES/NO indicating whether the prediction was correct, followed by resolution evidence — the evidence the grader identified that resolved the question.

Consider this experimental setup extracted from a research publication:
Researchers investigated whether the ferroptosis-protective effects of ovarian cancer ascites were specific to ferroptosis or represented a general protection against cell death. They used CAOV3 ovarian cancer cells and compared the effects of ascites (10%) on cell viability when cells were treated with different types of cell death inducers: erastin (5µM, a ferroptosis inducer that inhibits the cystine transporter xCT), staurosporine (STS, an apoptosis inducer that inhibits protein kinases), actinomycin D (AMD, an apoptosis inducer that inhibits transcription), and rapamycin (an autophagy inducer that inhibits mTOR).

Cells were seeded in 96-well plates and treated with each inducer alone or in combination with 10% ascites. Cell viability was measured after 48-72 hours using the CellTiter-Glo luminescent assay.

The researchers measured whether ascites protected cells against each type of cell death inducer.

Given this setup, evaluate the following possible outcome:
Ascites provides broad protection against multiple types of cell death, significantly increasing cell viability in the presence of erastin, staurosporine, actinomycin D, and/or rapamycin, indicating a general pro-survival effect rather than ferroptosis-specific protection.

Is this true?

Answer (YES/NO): NO